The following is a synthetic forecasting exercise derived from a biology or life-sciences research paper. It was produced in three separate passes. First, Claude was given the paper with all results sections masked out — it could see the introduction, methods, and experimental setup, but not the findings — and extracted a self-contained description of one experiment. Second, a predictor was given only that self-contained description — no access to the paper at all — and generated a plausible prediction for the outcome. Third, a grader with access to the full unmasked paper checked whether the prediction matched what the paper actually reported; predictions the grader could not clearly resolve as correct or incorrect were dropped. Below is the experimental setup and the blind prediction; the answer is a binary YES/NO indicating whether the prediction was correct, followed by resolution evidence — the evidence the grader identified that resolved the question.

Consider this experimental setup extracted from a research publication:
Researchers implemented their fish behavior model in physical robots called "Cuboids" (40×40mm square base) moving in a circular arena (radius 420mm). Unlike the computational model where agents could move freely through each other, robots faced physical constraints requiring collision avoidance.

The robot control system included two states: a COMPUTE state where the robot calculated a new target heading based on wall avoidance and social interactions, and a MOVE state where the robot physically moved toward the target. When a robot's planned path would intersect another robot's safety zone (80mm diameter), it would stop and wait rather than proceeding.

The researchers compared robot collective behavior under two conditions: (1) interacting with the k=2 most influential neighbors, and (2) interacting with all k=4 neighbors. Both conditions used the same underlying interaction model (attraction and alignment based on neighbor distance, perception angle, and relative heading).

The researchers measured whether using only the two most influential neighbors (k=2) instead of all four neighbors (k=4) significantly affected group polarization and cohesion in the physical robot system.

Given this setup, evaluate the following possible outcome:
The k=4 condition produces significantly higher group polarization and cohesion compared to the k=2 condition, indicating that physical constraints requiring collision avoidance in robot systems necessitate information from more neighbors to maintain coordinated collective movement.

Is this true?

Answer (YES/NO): NO